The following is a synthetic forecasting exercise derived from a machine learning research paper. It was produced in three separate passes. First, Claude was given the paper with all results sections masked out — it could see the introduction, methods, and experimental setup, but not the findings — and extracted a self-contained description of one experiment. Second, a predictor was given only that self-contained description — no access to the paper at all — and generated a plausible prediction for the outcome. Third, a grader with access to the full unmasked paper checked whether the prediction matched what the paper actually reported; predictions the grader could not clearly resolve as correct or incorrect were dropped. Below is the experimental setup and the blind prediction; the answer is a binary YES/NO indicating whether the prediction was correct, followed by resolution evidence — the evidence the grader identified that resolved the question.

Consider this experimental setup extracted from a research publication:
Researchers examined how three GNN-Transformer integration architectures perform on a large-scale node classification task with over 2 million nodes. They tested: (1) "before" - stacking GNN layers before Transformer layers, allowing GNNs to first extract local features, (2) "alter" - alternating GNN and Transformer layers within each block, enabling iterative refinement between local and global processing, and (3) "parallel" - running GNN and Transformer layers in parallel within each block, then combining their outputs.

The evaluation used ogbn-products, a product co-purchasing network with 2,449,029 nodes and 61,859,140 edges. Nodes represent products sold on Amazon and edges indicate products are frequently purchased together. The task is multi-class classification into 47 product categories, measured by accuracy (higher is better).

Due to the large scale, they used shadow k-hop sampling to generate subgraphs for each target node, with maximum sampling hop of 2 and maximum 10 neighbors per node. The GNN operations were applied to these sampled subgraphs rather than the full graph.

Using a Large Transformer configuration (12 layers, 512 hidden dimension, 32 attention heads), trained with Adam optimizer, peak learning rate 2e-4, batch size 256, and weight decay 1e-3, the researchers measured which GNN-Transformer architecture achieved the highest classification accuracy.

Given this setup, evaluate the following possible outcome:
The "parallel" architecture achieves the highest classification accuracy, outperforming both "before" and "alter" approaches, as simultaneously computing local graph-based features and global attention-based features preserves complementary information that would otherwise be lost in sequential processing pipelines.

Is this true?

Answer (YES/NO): NO